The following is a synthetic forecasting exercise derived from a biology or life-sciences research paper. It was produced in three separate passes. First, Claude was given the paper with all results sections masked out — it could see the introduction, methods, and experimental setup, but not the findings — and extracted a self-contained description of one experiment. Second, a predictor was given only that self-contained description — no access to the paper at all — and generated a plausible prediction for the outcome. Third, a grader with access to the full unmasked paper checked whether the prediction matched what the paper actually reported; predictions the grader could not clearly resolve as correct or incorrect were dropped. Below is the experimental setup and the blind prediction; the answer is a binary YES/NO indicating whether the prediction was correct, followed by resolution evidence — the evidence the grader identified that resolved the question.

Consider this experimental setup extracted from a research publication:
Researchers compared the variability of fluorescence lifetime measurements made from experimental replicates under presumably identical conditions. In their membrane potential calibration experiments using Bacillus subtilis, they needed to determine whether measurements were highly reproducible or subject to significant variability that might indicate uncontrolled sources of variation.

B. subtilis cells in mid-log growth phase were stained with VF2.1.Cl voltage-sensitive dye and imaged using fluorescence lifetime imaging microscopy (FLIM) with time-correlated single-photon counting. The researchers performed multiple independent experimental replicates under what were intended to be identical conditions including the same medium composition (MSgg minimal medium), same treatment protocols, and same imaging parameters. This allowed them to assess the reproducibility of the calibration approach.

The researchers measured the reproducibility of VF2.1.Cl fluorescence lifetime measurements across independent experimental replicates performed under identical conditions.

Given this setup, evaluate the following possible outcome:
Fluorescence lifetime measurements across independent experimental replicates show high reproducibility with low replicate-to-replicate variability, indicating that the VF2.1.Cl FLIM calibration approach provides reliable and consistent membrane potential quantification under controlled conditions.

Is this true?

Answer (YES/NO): NO